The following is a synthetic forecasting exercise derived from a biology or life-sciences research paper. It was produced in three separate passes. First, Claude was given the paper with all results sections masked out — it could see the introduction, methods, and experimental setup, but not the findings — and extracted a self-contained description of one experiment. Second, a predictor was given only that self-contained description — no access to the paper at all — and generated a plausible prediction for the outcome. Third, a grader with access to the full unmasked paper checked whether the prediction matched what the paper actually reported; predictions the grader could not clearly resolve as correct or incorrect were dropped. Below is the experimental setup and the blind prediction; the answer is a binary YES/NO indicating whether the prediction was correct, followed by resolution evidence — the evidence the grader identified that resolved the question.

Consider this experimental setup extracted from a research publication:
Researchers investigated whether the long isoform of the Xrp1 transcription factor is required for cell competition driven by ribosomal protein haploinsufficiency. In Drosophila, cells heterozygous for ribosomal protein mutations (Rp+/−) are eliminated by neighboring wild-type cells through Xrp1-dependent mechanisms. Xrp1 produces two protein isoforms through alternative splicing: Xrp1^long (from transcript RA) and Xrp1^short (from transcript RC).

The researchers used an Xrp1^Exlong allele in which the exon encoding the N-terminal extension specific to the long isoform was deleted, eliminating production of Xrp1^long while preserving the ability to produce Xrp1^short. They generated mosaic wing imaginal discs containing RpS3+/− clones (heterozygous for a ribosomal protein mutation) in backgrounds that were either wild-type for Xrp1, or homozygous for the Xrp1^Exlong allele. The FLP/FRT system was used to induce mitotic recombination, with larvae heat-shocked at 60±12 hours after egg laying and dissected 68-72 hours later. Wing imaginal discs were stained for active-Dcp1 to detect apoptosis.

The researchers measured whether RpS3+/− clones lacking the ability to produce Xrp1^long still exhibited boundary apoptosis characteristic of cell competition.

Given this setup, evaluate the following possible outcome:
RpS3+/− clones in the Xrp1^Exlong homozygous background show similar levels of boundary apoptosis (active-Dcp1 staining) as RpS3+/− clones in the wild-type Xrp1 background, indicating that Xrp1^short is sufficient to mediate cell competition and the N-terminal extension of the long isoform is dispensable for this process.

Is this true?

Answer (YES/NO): YES